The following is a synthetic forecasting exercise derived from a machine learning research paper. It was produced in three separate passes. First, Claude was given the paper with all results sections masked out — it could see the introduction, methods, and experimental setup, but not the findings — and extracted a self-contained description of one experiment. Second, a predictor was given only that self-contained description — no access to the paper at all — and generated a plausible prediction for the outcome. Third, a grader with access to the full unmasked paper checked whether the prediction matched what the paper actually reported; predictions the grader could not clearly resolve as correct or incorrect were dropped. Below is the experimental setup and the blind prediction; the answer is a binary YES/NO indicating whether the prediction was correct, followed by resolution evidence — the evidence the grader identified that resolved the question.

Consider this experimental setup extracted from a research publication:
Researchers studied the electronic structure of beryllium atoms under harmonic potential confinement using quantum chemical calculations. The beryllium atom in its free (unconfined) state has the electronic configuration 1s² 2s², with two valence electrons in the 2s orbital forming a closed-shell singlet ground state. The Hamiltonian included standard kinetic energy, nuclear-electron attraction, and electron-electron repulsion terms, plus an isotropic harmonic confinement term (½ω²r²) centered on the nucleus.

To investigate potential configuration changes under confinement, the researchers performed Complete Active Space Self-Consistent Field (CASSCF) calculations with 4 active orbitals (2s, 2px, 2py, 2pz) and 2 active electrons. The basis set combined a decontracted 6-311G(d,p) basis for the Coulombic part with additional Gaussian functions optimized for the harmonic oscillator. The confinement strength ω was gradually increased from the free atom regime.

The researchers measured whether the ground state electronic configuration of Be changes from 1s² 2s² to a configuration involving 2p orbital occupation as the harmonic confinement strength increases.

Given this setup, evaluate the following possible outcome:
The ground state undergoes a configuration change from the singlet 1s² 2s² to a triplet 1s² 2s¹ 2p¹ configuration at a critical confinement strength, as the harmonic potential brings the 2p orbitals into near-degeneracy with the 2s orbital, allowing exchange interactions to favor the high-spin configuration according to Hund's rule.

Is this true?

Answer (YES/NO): YES